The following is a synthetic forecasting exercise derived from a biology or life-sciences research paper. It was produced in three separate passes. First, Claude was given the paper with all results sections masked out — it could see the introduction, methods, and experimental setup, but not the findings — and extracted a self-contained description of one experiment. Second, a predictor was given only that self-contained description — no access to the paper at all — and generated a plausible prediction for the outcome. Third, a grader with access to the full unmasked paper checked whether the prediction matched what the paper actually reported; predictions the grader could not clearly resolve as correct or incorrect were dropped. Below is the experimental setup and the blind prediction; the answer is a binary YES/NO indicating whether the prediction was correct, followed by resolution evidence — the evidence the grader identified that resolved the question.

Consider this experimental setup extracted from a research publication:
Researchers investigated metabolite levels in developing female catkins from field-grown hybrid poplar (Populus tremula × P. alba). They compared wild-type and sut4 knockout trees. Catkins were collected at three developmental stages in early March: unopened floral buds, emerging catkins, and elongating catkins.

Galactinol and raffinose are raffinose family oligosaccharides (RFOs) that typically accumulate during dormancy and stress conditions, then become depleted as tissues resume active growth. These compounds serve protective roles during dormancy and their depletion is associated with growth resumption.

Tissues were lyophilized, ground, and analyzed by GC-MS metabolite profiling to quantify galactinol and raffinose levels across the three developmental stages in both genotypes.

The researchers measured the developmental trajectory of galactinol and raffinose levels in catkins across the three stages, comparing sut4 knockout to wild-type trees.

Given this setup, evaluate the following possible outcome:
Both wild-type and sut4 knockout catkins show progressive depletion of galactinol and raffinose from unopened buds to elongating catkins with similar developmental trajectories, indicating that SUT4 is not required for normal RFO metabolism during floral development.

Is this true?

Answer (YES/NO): NO